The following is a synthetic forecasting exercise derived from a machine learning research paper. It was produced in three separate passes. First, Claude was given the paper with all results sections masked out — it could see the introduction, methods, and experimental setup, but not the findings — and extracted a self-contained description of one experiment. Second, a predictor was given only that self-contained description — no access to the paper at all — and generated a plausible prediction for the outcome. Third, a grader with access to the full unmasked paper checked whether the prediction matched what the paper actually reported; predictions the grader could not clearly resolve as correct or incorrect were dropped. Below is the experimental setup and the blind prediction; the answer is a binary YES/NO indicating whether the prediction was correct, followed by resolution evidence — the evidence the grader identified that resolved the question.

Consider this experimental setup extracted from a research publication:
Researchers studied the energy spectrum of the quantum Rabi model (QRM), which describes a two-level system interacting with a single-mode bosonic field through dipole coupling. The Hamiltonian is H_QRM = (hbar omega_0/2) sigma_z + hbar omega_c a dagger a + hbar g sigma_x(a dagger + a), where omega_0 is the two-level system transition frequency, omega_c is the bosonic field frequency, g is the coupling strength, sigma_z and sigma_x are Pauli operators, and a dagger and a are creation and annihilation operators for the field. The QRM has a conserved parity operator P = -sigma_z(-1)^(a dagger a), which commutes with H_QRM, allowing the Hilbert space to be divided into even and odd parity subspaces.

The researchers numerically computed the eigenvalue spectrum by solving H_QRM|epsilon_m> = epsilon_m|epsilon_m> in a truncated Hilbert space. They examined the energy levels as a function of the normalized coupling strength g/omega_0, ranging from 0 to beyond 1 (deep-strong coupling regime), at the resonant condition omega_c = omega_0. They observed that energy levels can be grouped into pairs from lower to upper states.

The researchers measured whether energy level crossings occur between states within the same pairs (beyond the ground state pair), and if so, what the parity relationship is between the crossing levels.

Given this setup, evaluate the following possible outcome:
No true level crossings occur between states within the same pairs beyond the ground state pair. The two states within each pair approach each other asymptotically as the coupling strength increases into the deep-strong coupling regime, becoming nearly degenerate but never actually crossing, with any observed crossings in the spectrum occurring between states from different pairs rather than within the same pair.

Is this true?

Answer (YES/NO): NO